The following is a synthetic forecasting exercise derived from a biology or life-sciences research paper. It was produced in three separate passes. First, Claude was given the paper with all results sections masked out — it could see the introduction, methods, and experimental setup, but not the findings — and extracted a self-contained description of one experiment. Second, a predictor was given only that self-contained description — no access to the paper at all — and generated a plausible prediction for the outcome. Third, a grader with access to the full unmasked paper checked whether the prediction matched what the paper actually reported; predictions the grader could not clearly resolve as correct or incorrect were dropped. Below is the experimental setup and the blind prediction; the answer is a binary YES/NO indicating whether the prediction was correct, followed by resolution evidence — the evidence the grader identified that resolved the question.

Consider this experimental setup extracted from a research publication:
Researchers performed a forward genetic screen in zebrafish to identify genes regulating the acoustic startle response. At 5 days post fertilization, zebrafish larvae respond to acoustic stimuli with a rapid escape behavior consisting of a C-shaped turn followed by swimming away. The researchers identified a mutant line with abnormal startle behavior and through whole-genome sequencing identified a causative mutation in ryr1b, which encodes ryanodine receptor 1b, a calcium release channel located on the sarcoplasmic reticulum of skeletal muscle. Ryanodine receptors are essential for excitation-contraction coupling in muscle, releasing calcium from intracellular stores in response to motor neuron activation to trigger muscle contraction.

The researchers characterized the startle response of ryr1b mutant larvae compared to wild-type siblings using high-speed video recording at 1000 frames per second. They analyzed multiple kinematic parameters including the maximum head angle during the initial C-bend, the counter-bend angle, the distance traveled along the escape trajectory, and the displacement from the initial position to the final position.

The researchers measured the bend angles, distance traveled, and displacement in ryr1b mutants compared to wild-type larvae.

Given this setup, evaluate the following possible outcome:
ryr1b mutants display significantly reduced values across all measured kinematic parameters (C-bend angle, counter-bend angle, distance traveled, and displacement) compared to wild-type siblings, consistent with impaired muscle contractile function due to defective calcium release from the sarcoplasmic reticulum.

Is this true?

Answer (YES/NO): YES